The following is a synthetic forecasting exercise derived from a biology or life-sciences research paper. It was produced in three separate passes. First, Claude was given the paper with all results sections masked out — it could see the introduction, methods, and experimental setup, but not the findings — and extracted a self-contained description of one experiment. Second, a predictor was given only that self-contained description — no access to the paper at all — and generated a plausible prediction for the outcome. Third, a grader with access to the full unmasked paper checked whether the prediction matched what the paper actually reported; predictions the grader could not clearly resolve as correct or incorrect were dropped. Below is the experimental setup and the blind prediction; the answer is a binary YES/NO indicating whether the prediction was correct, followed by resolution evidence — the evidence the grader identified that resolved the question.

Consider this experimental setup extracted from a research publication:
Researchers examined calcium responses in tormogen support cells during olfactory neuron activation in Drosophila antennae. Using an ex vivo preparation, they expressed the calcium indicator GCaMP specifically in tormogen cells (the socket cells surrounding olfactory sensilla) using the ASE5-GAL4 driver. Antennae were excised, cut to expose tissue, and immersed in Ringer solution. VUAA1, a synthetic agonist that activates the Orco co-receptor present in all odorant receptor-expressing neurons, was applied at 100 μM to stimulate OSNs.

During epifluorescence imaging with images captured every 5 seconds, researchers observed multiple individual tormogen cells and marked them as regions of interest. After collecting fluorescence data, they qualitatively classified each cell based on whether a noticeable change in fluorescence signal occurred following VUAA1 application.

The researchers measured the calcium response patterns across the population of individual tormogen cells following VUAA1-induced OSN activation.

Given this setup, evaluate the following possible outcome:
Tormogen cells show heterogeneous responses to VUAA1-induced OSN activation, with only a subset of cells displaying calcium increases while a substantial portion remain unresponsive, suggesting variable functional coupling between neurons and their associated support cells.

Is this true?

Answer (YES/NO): YES